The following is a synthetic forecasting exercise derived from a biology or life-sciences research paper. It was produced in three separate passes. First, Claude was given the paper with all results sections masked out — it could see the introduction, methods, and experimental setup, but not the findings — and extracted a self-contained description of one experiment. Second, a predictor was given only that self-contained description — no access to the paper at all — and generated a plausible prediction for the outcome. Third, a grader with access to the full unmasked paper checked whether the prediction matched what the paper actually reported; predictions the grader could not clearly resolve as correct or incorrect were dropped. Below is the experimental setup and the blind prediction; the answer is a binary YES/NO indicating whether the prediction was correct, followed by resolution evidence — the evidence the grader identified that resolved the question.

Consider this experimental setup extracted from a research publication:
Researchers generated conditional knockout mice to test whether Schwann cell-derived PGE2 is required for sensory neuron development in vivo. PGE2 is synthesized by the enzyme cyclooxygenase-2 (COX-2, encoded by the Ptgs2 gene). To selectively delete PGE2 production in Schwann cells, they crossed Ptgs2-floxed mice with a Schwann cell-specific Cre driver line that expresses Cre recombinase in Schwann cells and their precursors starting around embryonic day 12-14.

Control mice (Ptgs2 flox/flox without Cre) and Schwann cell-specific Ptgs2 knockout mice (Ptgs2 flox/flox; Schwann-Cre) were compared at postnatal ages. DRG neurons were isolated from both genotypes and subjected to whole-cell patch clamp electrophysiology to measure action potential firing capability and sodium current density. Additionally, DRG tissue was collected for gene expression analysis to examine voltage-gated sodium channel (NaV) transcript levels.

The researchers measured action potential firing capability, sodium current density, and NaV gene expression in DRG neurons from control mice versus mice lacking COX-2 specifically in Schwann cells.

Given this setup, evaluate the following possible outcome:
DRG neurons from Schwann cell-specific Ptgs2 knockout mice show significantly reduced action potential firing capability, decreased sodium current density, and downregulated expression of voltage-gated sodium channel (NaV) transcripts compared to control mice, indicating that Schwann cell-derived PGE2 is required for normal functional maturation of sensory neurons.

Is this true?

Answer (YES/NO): NO